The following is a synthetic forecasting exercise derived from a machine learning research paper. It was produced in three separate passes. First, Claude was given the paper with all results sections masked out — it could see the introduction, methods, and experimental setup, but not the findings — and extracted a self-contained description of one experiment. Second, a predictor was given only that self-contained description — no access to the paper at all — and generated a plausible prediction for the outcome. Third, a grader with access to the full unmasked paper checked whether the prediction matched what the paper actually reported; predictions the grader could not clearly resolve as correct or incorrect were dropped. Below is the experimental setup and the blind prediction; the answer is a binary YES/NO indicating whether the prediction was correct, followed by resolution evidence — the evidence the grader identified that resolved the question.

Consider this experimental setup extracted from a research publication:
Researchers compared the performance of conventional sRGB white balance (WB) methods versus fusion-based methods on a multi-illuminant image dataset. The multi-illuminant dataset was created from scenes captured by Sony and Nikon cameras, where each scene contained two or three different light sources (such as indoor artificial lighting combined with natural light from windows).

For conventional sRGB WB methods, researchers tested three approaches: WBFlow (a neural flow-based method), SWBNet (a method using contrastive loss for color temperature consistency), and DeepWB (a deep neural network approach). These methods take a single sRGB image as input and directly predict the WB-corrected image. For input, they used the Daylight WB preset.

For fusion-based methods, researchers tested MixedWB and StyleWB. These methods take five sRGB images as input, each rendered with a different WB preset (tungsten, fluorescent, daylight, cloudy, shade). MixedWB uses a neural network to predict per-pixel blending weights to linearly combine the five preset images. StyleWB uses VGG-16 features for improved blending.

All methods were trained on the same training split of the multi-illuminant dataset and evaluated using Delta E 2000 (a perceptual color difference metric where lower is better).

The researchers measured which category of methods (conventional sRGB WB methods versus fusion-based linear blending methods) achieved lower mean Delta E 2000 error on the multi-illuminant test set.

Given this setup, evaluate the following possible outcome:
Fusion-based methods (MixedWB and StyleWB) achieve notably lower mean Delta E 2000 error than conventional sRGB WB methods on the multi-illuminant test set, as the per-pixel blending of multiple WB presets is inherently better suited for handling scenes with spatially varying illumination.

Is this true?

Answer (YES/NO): NO